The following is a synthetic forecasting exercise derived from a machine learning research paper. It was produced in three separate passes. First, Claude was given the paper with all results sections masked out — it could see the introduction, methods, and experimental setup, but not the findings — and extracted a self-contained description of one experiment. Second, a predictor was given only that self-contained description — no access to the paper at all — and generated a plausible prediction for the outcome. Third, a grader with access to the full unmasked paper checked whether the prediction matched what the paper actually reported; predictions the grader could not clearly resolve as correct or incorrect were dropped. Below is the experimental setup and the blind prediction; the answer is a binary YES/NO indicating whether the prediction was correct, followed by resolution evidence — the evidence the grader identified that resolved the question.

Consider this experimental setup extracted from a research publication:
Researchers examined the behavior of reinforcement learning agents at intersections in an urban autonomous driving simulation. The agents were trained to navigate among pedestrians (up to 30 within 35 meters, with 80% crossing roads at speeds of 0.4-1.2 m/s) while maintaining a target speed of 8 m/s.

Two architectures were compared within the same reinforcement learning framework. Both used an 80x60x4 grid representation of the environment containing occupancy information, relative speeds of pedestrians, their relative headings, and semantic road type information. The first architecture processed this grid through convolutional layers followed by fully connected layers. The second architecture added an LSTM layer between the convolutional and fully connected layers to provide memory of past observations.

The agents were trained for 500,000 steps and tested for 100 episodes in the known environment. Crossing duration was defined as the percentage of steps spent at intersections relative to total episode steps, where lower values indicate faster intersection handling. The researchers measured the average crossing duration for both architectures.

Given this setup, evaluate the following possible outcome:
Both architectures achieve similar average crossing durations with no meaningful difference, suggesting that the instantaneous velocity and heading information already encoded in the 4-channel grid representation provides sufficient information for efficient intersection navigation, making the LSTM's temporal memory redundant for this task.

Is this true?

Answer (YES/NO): NO